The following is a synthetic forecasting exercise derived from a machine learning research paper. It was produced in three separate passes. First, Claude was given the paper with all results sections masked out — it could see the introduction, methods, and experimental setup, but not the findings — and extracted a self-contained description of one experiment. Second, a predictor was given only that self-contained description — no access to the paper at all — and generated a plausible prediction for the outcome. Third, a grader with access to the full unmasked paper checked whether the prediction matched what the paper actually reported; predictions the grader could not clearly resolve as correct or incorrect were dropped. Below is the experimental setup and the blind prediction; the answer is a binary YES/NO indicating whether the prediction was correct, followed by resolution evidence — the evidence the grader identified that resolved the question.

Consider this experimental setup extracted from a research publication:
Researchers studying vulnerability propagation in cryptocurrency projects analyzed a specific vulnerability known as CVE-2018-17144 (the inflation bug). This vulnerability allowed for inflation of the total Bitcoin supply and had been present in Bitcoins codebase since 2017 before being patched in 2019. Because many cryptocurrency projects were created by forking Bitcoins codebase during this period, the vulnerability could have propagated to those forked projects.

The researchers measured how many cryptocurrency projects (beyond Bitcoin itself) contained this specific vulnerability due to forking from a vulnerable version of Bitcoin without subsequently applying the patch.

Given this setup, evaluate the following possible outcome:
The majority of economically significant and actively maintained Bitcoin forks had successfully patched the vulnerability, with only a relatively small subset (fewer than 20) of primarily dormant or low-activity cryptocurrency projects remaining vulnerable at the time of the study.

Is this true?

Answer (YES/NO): NO